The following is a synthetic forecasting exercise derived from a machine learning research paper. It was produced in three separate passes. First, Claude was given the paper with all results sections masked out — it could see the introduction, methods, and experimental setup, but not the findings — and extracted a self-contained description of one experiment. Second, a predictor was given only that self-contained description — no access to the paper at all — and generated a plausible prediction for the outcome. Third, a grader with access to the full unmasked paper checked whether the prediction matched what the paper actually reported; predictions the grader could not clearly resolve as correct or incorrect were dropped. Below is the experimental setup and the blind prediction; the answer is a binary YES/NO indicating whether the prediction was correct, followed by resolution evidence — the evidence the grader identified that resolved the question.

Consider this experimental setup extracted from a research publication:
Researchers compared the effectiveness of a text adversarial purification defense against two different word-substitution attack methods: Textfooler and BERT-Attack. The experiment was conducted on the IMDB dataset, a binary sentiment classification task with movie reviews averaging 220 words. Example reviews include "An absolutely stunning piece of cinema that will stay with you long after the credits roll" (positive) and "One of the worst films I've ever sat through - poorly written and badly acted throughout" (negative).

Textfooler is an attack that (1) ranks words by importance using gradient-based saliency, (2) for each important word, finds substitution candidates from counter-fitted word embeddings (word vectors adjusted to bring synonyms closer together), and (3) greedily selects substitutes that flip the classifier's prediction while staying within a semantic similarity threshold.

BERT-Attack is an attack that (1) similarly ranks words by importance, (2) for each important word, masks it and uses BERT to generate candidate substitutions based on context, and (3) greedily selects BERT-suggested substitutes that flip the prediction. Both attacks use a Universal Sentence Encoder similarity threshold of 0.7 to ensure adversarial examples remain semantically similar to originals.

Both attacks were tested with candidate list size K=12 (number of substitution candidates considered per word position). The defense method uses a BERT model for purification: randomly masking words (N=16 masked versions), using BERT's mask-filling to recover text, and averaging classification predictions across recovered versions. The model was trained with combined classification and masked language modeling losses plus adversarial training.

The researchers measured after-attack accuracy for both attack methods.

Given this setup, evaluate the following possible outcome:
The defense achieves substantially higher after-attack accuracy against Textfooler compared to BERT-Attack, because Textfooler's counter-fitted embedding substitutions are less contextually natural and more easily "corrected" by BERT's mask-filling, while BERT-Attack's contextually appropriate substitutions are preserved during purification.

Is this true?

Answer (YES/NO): NO